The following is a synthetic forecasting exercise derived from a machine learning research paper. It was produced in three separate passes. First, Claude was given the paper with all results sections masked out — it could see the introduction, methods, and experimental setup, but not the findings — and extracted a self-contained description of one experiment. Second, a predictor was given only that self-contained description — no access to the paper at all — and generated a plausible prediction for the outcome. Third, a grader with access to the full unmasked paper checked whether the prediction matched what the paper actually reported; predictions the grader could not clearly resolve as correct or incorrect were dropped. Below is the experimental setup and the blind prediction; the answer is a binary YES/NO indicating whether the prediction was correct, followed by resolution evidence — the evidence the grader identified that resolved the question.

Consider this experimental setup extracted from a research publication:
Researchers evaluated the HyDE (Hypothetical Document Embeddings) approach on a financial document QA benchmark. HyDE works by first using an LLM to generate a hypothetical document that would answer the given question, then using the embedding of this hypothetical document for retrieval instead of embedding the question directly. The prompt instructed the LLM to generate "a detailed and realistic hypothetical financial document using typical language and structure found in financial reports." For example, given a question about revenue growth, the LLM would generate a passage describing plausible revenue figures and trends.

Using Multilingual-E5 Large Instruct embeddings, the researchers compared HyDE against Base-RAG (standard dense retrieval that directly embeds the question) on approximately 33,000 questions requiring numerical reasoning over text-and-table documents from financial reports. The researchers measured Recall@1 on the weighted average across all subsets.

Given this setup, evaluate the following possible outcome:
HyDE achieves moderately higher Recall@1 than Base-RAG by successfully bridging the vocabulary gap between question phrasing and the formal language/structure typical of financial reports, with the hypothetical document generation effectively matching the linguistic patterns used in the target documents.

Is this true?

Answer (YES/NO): NO